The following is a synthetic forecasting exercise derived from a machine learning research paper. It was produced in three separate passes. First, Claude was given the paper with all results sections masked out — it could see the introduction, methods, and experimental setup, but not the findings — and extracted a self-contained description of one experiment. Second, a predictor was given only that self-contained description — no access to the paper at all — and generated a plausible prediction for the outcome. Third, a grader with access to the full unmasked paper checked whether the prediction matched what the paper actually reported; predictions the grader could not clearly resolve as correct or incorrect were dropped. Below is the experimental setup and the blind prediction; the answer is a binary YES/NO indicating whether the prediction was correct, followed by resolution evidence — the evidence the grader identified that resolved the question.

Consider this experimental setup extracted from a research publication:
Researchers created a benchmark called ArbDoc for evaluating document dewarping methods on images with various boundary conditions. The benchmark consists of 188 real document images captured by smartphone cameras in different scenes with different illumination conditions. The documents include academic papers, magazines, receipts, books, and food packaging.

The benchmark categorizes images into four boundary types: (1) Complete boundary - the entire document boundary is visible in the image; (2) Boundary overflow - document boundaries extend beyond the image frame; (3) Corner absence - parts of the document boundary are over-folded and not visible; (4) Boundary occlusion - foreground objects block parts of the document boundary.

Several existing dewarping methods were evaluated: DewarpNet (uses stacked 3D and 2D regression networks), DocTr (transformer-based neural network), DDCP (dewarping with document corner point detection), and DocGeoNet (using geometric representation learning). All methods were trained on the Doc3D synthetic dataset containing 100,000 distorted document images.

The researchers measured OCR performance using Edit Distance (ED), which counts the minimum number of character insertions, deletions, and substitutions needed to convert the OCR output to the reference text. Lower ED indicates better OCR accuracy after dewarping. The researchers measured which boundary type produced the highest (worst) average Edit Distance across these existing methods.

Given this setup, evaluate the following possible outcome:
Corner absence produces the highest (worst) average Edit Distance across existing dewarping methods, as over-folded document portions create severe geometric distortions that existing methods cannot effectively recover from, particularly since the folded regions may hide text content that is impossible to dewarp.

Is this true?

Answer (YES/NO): YES